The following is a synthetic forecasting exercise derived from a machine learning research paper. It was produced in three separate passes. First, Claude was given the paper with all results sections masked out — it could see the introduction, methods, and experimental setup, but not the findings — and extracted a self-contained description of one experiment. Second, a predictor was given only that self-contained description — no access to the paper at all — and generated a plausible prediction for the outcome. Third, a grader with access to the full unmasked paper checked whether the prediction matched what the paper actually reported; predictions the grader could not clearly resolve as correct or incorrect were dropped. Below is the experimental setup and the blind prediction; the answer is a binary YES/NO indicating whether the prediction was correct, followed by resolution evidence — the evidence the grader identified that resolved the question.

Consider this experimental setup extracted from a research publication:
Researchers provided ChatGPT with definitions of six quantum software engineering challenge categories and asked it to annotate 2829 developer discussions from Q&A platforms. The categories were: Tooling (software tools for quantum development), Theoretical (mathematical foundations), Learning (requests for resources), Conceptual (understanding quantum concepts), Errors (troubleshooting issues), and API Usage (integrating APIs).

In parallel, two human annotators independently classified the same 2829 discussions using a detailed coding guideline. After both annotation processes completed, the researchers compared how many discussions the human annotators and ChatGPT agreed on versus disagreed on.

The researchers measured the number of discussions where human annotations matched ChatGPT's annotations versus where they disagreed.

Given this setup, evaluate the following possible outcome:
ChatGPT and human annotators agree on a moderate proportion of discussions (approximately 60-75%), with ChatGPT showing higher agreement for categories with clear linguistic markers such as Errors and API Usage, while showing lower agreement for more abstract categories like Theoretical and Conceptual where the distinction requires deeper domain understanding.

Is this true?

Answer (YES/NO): NO